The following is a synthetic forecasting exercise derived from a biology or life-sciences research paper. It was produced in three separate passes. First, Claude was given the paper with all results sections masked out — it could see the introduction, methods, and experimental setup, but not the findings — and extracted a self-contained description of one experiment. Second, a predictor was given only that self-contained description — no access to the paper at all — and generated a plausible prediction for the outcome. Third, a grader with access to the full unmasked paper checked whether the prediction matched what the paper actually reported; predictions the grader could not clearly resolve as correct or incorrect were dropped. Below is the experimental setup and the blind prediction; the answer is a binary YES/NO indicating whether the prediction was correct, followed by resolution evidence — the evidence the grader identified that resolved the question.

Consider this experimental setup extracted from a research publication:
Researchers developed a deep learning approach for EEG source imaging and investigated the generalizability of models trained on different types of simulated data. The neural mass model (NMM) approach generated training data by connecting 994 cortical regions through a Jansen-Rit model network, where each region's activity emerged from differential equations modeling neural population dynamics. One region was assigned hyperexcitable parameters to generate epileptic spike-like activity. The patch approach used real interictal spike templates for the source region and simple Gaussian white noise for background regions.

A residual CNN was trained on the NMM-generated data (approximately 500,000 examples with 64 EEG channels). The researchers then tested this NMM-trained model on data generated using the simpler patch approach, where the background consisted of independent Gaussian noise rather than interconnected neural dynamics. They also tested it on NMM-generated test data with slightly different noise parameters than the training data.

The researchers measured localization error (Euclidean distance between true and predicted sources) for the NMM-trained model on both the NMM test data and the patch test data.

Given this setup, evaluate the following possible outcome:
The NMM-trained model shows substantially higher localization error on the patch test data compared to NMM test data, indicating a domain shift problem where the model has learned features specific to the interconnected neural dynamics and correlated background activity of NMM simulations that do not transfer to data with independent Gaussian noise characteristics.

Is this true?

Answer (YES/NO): NO